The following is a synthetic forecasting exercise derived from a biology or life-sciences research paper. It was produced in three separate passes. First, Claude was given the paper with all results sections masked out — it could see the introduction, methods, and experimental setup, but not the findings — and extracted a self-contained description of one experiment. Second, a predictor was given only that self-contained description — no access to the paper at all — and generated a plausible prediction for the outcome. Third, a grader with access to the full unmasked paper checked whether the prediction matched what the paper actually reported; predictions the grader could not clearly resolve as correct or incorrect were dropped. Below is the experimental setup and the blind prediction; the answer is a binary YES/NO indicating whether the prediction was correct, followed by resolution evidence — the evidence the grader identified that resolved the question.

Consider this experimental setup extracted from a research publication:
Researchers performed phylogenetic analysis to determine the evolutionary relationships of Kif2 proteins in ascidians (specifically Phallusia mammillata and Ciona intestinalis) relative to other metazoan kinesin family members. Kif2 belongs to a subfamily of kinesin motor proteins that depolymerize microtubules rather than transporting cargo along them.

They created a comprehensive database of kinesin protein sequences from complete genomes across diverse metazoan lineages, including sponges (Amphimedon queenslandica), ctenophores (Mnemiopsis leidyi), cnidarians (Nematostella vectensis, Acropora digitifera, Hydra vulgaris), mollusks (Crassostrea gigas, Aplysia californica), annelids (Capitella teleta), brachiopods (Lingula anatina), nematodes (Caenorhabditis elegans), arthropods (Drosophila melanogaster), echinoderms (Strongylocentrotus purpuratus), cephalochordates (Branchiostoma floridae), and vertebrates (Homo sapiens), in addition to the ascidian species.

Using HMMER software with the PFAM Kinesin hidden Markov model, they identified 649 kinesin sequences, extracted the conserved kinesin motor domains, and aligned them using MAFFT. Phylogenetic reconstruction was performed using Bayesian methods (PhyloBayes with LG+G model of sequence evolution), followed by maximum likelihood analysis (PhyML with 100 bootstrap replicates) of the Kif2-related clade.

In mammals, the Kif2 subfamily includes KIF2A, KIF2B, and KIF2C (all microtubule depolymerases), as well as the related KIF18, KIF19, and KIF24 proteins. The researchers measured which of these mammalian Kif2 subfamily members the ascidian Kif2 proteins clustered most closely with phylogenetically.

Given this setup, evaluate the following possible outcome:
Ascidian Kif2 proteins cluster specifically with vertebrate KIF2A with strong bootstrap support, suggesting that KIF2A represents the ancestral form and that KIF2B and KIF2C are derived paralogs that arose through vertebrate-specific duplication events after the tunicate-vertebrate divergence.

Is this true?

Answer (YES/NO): NO